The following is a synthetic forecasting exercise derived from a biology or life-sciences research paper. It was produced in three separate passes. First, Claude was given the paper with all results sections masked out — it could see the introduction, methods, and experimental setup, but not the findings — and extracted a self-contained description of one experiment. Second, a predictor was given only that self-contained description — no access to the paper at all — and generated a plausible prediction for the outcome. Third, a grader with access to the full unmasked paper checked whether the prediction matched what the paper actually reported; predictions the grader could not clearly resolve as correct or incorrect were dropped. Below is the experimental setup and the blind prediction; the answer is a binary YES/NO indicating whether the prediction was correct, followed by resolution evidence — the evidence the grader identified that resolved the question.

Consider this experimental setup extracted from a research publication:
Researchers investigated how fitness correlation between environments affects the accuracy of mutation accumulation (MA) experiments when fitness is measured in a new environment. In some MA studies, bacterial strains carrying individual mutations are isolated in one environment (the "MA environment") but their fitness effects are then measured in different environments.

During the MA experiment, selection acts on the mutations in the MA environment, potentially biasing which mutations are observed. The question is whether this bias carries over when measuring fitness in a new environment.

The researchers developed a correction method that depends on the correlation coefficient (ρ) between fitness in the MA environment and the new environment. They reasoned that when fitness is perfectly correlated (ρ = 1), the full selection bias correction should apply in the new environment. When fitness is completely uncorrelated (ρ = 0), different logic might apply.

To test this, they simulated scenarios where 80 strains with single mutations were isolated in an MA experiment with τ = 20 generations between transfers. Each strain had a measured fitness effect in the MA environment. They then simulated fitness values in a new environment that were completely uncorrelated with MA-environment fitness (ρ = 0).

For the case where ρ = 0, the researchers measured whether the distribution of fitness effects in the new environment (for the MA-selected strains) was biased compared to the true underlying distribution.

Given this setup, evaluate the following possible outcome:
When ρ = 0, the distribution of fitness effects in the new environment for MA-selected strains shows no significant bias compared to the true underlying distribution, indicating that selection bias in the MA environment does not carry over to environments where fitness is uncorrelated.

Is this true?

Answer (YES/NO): YES